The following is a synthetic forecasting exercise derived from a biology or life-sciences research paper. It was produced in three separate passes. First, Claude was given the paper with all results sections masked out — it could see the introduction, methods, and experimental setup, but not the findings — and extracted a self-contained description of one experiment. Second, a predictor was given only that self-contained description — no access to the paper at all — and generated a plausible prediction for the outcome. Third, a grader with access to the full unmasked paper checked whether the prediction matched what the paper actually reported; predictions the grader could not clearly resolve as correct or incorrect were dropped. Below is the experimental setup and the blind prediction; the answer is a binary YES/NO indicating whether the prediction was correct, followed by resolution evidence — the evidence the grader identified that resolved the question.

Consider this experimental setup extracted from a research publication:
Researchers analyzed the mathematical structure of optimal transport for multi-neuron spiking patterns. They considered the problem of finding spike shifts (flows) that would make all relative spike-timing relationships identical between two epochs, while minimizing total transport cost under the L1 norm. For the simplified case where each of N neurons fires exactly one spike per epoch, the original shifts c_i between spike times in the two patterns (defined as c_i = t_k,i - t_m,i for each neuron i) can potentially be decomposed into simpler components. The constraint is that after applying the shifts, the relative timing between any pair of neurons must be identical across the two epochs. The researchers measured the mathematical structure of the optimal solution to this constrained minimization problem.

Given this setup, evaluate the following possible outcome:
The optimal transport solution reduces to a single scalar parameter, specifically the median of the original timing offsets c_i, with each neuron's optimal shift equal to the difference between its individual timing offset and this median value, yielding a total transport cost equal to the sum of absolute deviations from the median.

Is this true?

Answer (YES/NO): YES